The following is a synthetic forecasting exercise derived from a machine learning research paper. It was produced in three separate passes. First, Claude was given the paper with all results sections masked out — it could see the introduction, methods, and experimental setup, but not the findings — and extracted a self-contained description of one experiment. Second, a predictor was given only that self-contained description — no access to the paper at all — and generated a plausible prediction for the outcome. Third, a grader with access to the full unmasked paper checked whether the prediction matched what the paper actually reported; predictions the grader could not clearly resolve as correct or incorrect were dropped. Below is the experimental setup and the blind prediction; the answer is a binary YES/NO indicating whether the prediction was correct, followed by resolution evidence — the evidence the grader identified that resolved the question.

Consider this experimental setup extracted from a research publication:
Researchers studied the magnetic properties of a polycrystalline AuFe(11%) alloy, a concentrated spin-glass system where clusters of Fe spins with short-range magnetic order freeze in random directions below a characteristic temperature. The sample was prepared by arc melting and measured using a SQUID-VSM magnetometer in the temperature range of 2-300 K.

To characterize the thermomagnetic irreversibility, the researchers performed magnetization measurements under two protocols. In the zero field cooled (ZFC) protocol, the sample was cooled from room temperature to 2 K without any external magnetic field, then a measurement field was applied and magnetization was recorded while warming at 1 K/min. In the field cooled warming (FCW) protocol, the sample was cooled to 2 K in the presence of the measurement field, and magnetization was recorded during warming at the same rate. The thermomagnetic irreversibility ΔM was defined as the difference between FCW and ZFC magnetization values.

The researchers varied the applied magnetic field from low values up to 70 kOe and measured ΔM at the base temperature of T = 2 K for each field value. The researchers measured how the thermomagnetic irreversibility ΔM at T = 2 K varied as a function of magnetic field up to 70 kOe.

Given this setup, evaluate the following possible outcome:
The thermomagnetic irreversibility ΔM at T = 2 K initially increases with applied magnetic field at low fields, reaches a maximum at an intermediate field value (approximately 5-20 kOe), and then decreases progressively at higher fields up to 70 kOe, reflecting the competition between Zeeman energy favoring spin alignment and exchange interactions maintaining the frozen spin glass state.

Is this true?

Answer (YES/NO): YES